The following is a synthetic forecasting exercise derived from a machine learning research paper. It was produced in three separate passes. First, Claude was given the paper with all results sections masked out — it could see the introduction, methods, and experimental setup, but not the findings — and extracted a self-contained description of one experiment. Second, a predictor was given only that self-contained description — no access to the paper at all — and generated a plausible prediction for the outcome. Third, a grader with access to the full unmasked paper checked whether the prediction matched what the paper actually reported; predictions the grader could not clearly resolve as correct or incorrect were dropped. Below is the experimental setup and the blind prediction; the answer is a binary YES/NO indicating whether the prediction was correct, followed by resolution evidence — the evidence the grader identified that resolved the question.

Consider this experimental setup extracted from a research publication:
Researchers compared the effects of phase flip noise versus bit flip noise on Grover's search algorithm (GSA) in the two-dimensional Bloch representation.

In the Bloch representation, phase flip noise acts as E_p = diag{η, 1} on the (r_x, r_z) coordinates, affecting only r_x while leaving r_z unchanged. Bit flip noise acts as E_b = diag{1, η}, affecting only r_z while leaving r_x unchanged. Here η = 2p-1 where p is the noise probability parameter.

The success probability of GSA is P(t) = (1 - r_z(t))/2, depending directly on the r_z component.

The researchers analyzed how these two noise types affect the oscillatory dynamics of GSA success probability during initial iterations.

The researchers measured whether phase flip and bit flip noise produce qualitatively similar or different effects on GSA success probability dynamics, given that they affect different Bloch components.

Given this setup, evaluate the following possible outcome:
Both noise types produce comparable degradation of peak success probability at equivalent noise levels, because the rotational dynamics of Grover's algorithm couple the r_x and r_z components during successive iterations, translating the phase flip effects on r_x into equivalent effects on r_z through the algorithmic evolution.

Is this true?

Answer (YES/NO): NO